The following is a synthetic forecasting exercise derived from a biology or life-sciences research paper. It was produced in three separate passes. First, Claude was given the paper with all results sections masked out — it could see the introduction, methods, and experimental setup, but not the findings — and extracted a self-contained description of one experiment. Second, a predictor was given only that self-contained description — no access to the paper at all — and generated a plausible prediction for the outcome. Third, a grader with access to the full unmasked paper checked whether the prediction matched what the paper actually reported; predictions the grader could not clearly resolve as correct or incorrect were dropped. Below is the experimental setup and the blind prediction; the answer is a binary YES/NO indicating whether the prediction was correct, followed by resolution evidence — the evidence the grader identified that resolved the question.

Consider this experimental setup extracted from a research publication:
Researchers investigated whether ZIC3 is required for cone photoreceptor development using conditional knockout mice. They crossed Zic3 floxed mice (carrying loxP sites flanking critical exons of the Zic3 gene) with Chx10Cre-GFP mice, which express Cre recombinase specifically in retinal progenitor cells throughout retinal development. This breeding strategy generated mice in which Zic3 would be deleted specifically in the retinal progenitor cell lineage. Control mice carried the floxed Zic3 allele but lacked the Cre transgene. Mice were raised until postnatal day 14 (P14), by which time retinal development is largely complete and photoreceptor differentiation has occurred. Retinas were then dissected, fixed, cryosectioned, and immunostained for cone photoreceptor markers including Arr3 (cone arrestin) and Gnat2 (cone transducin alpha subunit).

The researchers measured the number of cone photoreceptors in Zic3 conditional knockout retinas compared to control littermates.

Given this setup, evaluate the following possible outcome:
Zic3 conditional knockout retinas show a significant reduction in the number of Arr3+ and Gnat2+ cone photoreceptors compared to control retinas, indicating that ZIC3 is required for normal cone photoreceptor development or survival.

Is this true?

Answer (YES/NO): YES